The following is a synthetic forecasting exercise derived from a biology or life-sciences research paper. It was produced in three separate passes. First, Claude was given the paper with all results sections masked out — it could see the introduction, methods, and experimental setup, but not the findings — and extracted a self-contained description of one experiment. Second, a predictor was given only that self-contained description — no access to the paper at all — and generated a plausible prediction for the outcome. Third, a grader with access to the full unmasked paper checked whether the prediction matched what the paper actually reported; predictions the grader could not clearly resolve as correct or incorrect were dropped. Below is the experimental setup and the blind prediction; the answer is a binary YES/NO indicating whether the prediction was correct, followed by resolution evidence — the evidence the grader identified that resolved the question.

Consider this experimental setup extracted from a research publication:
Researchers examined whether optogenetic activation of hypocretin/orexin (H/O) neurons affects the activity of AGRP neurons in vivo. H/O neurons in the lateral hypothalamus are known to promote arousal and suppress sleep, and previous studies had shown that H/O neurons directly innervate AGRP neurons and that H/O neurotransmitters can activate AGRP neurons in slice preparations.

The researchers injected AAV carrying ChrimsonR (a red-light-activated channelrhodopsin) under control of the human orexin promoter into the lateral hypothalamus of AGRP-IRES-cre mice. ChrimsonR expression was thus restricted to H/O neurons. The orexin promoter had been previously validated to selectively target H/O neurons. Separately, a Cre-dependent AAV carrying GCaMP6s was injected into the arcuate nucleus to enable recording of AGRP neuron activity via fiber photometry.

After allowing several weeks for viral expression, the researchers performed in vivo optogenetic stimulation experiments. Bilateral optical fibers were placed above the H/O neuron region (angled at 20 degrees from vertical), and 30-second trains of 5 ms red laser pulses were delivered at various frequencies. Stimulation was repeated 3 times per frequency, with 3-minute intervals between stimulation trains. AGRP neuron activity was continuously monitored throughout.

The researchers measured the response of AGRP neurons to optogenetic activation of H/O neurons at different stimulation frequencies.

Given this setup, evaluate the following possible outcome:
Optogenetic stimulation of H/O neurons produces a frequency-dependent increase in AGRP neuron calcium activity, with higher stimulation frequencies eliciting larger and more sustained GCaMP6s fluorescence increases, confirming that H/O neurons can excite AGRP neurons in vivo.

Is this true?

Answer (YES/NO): NO